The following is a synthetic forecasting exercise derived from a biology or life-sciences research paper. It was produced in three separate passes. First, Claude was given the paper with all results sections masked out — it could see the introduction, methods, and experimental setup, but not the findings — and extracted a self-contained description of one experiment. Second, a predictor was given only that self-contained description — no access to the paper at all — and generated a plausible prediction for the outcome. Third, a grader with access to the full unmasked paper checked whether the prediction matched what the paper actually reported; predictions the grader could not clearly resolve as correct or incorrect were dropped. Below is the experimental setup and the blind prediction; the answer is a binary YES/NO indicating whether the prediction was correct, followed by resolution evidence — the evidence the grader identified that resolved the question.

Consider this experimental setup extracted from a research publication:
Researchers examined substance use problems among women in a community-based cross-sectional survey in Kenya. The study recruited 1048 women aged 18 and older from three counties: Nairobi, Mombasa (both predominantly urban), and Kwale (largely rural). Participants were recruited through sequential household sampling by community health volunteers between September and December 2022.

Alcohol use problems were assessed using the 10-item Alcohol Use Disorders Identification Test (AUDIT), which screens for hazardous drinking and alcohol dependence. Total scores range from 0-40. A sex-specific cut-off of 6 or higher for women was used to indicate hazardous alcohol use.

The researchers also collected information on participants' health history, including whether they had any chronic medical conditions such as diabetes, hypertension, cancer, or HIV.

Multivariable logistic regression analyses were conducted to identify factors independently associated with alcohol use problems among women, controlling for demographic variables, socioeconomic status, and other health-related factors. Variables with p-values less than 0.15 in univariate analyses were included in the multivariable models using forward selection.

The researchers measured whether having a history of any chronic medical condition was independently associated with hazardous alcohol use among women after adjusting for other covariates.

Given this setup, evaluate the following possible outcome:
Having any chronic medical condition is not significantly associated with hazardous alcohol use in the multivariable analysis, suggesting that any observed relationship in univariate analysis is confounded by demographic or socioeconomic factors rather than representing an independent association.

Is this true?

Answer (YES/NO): YES